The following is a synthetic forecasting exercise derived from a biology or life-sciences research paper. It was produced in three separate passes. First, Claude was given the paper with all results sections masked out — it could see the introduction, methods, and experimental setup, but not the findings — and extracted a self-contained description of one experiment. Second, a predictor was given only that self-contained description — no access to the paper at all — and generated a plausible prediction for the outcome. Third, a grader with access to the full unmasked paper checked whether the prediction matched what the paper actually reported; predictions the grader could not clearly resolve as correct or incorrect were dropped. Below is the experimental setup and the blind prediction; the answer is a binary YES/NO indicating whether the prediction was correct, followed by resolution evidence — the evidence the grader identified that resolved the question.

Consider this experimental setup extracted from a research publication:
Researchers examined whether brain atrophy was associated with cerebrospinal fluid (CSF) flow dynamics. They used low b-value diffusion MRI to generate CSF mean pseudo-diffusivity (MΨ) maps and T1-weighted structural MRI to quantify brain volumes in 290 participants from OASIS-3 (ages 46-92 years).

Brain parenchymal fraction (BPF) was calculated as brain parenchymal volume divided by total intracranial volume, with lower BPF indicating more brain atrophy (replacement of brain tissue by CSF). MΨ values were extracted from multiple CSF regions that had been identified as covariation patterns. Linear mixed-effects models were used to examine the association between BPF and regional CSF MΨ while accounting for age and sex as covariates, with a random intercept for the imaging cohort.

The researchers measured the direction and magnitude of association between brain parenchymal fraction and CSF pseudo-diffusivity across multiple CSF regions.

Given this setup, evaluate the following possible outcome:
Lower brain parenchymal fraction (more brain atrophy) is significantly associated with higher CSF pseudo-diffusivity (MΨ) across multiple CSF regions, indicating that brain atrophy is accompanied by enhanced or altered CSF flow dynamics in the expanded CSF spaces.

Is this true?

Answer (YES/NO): NO